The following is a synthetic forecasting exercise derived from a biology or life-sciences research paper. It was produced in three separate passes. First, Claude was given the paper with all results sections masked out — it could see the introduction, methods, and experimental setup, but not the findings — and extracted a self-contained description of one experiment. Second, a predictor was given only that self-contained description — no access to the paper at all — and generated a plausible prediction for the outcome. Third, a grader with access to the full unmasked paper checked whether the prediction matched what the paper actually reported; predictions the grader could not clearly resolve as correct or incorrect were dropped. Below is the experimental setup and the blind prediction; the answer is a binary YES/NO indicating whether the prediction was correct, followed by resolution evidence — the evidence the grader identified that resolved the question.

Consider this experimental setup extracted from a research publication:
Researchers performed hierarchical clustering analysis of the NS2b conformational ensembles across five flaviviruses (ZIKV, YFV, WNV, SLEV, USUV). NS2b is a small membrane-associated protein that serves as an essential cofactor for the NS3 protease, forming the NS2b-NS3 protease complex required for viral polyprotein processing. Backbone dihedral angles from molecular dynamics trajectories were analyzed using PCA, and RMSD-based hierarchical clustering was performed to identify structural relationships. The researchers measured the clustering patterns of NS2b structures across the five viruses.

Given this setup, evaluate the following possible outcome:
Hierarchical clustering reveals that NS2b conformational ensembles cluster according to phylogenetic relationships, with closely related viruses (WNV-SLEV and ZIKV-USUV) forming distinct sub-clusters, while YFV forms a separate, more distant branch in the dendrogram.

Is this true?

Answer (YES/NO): NO